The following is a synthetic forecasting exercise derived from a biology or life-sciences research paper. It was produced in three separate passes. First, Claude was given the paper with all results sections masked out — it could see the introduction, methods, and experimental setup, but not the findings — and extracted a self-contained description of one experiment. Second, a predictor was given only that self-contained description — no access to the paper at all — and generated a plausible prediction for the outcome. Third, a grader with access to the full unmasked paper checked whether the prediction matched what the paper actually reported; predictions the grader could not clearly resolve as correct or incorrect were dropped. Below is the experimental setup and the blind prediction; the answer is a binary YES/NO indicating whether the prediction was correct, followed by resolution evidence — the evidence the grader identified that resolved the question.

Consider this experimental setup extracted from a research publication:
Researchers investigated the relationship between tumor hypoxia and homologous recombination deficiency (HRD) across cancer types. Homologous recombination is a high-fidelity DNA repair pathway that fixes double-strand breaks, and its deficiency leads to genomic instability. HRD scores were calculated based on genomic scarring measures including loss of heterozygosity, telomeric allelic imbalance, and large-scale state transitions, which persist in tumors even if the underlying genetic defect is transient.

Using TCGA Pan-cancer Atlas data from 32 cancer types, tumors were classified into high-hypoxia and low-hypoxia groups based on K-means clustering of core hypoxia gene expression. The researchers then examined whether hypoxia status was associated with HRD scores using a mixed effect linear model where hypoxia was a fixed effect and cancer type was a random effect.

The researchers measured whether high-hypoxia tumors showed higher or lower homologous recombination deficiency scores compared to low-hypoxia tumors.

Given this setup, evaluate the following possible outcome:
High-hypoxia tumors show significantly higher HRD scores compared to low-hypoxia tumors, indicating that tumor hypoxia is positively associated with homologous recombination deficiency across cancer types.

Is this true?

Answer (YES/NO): YES